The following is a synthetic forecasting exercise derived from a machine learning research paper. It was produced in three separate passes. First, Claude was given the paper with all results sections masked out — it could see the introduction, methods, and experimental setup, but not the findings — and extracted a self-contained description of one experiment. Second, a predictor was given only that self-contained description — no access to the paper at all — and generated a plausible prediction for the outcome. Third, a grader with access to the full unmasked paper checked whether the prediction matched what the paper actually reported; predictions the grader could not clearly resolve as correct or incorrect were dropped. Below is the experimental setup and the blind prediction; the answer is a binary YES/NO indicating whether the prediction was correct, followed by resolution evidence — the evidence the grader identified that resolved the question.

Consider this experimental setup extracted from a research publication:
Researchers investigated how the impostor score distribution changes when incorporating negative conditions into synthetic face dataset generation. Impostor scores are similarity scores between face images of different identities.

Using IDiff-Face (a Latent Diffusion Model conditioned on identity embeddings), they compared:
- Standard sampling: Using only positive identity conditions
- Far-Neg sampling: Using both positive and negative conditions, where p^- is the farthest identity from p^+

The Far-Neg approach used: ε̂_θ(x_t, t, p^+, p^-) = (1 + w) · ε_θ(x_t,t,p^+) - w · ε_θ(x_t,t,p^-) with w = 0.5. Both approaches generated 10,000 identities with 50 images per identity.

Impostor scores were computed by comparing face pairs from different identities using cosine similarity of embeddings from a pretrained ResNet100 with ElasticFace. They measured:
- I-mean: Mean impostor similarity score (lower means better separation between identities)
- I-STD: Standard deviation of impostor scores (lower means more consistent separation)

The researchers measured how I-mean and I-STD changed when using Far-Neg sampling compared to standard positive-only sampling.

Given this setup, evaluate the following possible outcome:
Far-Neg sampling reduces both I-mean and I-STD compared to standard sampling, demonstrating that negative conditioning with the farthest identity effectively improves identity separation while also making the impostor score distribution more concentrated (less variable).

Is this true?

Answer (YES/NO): NO